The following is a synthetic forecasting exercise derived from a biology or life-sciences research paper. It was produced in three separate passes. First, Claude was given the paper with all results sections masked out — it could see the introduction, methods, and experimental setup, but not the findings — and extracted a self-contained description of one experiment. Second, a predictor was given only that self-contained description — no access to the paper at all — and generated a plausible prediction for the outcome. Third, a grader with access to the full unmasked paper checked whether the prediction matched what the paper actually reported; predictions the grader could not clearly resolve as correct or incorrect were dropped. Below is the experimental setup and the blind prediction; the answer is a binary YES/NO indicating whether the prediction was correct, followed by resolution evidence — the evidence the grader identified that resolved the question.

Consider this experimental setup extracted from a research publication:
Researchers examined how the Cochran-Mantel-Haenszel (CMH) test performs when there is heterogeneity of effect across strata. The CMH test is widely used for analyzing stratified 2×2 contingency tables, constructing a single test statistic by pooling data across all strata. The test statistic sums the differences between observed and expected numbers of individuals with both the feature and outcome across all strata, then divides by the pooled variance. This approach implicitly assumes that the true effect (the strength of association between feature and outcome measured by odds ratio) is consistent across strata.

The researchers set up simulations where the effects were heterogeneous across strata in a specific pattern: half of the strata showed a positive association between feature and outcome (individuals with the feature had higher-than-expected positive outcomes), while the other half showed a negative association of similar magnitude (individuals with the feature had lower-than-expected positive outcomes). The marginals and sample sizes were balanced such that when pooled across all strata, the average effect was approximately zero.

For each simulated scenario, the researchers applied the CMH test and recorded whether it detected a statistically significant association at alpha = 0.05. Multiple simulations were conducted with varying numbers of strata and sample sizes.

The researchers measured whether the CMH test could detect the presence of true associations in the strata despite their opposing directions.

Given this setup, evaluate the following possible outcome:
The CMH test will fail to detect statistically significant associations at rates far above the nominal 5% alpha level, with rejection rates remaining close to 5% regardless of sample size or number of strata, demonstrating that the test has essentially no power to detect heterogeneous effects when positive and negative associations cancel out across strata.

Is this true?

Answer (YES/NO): NO